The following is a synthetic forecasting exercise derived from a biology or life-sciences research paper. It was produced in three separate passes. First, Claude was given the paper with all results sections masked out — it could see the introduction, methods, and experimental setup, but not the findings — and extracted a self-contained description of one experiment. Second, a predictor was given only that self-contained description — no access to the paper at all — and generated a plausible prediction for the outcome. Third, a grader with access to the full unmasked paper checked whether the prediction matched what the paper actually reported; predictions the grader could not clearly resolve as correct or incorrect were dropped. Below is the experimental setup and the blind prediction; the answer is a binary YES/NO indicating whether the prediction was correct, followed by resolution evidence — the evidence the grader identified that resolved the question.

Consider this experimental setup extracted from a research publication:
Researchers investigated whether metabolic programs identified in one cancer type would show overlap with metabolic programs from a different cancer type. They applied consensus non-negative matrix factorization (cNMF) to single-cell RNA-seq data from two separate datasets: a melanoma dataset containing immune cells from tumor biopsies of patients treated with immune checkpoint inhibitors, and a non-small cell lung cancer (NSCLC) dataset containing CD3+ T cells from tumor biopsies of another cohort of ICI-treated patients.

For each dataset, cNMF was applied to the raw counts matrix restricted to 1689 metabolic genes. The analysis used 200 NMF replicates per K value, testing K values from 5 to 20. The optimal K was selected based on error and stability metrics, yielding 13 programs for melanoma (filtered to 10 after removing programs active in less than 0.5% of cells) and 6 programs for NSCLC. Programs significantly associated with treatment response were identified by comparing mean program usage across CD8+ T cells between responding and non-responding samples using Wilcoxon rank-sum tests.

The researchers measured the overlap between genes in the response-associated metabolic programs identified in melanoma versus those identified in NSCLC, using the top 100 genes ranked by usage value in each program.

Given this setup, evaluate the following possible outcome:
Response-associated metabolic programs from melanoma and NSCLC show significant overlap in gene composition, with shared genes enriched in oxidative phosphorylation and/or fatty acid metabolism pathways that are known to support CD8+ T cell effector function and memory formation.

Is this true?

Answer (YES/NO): NO